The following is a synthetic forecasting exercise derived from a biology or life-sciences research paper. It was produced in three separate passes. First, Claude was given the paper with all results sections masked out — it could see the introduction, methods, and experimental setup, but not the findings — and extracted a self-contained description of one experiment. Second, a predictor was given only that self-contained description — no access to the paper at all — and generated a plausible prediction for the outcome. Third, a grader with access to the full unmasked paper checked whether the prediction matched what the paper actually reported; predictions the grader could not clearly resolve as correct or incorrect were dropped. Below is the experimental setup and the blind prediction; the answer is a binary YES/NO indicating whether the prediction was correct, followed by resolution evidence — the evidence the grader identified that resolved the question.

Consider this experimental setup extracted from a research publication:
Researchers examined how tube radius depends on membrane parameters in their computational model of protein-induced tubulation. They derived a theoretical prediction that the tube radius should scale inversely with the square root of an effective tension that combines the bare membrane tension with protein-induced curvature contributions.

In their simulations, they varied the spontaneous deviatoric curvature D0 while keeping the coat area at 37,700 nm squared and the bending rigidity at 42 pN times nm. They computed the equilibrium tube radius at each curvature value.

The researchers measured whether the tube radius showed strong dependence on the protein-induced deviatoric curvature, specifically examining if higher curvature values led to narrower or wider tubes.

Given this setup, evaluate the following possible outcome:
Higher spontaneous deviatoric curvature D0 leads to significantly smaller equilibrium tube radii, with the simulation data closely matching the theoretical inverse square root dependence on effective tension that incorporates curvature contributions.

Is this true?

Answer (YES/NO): YES